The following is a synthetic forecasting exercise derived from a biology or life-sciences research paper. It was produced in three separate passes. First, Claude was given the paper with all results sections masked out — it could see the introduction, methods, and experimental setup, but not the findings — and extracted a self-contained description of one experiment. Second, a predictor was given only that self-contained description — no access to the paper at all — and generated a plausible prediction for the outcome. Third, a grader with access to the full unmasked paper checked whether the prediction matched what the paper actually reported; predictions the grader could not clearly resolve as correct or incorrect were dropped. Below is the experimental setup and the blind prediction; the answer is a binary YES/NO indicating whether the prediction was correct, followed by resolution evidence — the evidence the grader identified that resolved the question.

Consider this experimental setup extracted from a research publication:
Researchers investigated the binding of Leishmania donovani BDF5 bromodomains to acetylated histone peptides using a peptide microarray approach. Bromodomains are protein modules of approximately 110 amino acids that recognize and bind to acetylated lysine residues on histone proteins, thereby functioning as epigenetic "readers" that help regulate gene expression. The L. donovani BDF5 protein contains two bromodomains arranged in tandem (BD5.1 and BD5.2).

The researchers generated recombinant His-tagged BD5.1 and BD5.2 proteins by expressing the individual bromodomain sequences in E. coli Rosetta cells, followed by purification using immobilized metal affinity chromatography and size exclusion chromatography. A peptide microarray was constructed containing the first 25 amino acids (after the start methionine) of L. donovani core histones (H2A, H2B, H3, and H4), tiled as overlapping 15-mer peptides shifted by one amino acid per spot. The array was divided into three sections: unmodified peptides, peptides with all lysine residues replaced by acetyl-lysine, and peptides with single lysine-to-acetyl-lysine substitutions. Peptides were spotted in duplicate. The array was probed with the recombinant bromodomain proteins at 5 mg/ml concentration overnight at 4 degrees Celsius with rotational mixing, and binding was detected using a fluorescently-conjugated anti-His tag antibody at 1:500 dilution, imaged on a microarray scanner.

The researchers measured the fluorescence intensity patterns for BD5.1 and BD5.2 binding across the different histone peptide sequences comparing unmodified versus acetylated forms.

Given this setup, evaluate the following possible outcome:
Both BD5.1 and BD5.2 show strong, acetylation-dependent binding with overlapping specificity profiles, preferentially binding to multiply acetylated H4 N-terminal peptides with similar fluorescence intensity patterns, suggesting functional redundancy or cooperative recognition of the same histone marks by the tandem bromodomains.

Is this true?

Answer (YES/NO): NO